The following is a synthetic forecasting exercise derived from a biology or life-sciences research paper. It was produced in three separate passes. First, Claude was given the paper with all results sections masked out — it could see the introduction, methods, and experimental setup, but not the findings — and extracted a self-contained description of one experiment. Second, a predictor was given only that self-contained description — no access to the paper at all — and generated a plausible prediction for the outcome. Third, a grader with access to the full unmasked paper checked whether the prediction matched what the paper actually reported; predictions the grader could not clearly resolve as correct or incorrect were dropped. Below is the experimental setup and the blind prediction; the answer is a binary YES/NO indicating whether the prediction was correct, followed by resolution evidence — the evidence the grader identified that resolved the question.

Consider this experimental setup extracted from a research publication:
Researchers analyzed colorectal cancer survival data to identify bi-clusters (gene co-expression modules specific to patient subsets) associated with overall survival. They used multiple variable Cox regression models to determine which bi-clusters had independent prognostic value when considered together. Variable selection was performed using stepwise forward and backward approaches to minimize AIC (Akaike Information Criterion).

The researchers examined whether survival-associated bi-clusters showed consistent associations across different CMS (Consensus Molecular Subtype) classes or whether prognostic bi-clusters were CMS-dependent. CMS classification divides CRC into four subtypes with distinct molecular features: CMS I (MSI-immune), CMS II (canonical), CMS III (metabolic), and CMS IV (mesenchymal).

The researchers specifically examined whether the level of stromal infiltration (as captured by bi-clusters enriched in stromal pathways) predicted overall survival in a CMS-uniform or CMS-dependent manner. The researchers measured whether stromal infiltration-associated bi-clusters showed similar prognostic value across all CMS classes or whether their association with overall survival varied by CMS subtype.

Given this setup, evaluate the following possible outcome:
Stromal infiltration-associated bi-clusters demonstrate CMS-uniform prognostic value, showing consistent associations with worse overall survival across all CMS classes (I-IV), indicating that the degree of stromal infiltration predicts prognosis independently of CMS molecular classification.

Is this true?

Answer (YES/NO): NO